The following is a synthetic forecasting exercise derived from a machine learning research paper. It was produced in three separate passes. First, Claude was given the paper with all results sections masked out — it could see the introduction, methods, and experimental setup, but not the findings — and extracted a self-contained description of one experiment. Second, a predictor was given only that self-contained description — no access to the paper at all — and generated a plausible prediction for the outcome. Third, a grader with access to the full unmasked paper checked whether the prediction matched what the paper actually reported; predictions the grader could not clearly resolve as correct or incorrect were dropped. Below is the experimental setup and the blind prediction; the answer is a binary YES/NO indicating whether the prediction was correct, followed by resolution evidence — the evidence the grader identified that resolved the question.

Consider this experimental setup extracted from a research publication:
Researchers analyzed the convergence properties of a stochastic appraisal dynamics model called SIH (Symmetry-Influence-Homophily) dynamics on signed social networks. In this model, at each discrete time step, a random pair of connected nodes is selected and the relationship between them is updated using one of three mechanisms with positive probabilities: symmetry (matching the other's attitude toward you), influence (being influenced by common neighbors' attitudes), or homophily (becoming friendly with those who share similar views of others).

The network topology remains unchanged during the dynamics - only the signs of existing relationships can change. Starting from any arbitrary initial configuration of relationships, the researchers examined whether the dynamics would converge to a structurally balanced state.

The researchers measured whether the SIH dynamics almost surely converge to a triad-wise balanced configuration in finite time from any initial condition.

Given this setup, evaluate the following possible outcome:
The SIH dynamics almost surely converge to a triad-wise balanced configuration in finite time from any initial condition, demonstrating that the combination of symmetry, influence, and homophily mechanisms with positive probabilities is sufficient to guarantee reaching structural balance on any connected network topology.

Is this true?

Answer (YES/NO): YES